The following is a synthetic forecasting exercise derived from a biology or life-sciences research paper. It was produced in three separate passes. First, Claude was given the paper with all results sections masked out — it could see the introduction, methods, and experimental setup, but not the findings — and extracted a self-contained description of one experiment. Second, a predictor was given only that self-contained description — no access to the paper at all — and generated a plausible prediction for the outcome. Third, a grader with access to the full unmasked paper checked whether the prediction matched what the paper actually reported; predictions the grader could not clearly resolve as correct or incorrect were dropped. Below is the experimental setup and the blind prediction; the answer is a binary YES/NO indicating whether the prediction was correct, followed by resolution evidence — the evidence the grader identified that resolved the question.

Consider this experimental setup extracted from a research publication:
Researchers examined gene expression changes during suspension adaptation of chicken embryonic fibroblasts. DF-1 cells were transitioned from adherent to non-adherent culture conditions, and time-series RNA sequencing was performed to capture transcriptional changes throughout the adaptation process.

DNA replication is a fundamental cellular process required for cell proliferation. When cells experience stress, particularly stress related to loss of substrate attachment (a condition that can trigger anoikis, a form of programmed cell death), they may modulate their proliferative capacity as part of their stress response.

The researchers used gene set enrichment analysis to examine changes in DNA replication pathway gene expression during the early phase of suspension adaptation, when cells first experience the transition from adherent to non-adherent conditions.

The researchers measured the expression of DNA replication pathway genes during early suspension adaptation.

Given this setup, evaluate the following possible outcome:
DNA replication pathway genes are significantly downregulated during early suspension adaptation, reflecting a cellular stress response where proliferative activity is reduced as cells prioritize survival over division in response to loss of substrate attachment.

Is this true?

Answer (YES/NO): YES